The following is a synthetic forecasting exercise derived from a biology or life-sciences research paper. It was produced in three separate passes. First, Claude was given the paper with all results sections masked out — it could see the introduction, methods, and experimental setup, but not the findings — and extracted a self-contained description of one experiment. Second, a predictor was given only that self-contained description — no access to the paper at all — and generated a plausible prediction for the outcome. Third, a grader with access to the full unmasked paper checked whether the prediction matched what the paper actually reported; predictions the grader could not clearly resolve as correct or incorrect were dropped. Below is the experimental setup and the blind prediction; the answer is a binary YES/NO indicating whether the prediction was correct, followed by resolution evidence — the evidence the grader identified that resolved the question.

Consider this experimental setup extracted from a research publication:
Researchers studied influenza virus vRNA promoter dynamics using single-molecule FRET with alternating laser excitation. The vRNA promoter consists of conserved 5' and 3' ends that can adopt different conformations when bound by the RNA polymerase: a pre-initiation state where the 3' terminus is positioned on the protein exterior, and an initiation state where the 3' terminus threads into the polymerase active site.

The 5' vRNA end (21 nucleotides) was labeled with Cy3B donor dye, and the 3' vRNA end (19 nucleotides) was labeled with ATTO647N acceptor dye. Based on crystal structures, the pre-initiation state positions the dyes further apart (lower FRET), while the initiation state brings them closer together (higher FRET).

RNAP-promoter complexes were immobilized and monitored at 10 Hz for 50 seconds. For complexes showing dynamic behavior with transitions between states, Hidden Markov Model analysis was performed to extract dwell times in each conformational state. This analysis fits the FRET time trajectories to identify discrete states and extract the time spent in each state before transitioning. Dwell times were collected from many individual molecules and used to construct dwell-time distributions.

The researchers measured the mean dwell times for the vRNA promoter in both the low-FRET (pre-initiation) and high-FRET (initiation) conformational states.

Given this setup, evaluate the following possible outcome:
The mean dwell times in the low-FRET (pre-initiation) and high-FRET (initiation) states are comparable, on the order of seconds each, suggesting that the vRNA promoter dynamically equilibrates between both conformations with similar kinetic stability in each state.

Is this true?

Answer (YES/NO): NO